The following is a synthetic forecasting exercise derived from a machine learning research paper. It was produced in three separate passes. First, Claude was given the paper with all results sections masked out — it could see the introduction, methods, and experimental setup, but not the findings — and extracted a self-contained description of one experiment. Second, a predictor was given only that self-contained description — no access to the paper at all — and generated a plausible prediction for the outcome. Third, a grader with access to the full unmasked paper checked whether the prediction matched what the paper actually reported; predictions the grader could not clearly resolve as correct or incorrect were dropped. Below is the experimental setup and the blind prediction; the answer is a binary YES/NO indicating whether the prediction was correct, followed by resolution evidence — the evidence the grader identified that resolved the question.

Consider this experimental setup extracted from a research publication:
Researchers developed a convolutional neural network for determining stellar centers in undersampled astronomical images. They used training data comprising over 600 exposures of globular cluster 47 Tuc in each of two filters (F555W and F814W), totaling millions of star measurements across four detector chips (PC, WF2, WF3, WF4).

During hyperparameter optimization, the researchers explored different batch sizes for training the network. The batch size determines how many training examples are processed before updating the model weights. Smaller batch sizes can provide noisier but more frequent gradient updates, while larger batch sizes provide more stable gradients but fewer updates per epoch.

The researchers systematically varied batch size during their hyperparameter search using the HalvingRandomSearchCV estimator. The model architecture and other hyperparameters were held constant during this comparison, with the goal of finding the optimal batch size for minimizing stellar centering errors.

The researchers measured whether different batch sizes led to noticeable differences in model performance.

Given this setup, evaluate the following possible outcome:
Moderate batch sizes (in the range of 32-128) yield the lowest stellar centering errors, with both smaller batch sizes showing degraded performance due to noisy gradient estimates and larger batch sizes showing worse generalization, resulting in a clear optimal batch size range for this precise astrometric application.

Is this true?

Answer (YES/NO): NO